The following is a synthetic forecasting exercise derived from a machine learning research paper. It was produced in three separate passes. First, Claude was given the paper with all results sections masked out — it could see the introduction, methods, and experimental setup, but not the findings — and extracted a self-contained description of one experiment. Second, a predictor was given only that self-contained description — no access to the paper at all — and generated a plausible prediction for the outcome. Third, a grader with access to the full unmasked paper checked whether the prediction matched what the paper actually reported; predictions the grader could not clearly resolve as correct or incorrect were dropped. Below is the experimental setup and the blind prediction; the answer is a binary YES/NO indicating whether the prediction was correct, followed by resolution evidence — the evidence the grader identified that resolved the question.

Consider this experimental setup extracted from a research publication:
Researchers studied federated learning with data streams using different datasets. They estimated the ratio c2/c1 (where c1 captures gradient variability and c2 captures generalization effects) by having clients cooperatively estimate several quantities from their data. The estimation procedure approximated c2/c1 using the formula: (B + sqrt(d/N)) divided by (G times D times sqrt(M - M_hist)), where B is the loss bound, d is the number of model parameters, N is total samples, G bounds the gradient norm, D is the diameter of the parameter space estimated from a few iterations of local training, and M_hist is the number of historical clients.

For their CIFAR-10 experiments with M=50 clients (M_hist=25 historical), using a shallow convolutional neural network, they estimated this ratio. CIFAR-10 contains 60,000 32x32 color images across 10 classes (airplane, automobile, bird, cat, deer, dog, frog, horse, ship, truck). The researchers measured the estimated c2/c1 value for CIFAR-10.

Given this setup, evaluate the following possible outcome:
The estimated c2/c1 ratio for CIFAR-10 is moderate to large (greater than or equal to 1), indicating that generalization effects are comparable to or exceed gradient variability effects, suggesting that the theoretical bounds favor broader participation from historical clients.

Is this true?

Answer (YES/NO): NO